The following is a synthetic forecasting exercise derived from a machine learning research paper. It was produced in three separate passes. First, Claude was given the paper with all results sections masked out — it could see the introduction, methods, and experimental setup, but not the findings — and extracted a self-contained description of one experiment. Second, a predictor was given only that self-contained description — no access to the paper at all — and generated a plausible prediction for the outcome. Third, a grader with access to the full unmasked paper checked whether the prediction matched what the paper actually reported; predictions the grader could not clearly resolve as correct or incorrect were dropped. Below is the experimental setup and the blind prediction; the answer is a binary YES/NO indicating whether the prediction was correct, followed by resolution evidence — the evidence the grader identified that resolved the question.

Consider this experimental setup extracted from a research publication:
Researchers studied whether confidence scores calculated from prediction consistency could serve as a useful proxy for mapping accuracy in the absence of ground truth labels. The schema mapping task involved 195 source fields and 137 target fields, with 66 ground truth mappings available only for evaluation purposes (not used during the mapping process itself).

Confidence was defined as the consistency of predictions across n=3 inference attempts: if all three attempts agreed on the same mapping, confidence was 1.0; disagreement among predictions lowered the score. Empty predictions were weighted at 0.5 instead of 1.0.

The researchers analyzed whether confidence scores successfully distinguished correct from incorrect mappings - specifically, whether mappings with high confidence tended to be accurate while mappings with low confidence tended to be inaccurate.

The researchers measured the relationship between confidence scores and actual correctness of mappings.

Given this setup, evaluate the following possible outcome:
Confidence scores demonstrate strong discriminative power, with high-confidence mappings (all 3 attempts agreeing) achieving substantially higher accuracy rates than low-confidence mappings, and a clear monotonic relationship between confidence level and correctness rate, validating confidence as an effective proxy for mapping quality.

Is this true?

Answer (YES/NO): NO